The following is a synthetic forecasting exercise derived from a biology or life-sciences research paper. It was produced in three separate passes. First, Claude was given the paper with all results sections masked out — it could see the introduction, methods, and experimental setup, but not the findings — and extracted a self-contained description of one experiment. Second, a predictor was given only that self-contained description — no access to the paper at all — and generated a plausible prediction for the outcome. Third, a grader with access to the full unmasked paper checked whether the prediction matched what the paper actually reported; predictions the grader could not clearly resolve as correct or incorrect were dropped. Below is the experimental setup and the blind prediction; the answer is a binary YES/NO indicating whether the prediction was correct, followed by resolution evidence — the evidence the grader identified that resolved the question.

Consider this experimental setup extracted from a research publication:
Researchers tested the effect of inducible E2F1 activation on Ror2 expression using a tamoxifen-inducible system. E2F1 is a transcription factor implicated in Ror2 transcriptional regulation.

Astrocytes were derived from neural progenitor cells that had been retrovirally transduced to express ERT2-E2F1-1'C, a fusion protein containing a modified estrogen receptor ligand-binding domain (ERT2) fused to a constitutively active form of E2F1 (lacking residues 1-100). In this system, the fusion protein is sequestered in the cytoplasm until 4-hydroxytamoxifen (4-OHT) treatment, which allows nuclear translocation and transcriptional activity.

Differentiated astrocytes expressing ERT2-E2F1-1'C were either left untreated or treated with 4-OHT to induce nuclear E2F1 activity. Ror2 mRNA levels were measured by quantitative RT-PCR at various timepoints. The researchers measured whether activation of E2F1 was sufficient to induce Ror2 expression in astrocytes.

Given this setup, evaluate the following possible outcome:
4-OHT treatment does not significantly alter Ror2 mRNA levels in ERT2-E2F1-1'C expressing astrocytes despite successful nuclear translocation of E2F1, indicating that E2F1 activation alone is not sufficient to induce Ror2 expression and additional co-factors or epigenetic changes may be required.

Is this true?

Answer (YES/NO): NO